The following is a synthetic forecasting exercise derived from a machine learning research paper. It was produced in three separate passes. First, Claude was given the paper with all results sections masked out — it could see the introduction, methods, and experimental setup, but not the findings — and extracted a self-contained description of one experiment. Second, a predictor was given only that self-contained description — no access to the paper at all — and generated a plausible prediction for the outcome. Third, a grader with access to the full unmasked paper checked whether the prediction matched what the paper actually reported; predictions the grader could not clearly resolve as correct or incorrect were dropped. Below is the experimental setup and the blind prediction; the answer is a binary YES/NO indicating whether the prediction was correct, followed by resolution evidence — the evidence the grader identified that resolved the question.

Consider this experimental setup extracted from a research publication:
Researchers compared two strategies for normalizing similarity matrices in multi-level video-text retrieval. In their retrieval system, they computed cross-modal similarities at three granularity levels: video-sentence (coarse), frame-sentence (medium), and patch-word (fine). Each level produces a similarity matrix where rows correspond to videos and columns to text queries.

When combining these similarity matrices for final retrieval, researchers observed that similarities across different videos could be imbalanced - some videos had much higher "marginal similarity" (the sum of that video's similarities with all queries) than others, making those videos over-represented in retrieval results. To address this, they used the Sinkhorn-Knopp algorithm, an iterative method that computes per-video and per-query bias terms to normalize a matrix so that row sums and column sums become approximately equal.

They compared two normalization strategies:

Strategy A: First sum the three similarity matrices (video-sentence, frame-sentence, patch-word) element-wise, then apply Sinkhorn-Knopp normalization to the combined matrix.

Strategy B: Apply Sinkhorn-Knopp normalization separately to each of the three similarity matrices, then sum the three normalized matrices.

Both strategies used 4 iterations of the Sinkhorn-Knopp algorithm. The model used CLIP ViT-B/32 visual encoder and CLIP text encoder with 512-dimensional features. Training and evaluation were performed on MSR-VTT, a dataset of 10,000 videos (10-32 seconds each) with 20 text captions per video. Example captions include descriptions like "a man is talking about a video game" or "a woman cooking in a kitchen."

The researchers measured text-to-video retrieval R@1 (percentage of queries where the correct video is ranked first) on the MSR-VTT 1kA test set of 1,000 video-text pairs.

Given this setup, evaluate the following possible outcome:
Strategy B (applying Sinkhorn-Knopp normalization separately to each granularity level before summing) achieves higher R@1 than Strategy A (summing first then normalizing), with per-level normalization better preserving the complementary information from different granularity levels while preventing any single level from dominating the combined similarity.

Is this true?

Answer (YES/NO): YES